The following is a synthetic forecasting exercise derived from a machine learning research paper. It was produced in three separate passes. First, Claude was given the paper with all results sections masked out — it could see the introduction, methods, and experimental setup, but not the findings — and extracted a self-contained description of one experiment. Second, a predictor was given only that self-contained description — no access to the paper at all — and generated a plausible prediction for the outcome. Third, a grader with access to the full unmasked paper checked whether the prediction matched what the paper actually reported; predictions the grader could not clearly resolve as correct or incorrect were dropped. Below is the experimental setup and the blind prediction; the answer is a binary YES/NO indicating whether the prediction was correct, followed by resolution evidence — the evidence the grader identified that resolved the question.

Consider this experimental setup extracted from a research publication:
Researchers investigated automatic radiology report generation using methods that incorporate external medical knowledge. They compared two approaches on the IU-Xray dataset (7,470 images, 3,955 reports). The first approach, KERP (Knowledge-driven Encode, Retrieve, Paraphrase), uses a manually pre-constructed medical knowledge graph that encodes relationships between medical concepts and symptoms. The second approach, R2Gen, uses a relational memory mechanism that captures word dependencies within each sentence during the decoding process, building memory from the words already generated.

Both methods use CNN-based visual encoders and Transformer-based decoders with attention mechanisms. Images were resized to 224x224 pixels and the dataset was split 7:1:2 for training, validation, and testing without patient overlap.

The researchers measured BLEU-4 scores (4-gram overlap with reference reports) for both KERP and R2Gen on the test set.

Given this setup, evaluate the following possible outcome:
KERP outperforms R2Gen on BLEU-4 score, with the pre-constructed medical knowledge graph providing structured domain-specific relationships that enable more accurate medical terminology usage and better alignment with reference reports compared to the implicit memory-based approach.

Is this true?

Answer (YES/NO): NO